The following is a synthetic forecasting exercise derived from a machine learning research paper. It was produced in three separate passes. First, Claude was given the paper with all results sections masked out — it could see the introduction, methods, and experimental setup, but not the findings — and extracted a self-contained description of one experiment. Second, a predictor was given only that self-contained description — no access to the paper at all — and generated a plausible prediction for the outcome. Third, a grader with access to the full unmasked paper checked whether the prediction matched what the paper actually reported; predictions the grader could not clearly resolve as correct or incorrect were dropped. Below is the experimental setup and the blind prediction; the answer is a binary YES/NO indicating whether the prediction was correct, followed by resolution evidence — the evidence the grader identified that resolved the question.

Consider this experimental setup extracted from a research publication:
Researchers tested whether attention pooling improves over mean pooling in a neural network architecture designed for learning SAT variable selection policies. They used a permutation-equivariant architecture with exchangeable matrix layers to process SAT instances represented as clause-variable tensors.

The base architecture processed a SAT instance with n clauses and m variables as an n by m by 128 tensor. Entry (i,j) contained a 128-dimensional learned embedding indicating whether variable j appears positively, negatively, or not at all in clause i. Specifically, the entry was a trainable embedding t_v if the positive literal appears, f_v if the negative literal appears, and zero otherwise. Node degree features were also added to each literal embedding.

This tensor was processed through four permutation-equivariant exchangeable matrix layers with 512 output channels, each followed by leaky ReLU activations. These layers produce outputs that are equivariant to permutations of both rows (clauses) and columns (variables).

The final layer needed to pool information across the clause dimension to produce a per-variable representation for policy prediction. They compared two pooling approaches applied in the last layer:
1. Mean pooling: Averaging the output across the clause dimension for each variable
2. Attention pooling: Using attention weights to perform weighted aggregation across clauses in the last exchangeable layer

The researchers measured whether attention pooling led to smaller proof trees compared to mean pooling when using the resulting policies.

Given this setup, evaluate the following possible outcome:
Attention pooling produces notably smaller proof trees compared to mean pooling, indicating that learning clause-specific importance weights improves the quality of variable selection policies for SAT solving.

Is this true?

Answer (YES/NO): NO